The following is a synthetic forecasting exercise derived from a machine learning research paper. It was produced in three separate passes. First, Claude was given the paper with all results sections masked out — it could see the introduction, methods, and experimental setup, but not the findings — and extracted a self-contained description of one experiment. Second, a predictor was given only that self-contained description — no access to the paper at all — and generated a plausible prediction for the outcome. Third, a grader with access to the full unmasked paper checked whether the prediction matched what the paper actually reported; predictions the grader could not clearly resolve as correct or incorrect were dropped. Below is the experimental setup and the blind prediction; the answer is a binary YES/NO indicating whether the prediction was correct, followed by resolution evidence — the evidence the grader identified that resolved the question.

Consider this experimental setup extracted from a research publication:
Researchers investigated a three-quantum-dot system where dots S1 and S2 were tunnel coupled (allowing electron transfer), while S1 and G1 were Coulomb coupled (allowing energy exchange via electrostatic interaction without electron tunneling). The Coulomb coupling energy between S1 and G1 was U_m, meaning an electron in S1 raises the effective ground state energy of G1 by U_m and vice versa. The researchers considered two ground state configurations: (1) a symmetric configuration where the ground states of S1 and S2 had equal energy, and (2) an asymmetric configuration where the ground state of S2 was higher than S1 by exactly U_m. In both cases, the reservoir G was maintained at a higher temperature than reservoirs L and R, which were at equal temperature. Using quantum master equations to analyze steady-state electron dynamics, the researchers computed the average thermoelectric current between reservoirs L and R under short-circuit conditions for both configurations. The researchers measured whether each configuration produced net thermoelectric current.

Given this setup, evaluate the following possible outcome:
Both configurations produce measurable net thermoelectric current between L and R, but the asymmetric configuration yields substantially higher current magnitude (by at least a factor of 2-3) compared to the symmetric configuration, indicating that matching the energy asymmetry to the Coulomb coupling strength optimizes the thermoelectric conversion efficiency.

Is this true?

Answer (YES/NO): NO